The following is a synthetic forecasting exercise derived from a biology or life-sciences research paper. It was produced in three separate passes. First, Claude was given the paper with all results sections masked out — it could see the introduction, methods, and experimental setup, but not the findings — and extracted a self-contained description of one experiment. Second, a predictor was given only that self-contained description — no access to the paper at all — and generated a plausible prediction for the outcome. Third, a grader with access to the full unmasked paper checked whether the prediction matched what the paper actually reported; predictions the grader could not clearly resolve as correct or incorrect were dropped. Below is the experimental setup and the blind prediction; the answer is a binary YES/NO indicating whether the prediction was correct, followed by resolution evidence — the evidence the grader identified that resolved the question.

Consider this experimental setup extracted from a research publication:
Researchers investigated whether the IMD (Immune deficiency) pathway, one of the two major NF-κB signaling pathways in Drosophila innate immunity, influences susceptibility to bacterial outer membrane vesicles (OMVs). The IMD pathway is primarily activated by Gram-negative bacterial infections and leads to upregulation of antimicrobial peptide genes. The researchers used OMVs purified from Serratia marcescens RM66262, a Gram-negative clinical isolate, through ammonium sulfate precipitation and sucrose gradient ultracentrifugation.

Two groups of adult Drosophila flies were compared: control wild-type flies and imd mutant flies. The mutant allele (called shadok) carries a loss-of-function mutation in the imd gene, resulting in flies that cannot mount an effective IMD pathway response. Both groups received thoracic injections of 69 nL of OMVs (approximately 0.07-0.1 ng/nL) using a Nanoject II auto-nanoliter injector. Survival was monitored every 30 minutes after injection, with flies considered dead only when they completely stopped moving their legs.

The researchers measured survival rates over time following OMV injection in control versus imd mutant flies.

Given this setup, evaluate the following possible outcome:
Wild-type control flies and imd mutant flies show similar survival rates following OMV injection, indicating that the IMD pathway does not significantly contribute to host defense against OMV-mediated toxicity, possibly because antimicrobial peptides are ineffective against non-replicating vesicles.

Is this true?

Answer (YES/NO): NO